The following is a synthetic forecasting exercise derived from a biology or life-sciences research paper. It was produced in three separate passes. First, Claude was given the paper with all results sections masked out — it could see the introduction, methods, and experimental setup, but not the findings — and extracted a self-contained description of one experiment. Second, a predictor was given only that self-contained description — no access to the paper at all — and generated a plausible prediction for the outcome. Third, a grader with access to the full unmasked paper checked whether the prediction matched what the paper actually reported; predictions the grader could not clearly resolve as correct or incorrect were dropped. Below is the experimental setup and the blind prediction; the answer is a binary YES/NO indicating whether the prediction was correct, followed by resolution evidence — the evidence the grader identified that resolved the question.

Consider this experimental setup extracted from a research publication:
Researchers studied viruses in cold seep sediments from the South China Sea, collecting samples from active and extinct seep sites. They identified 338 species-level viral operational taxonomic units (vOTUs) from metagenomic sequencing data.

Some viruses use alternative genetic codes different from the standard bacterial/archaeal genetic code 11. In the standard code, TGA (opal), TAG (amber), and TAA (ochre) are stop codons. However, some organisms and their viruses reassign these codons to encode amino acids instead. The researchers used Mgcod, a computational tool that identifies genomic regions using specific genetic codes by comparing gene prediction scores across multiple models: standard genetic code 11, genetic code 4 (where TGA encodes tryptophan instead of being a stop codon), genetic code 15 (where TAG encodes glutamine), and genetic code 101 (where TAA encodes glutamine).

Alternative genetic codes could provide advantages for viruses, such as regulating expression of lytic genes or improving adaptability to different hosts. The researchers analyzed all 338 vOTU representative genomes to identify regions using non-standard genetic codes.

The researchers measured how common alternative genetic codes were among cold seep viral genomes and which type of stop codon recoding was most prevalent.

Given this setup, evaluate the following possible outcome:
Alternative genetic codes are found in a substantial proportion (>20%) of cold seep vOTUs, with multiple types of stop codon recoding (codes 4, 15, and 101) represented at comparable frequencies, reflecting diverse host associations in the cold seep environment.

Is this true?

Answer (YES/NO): NO